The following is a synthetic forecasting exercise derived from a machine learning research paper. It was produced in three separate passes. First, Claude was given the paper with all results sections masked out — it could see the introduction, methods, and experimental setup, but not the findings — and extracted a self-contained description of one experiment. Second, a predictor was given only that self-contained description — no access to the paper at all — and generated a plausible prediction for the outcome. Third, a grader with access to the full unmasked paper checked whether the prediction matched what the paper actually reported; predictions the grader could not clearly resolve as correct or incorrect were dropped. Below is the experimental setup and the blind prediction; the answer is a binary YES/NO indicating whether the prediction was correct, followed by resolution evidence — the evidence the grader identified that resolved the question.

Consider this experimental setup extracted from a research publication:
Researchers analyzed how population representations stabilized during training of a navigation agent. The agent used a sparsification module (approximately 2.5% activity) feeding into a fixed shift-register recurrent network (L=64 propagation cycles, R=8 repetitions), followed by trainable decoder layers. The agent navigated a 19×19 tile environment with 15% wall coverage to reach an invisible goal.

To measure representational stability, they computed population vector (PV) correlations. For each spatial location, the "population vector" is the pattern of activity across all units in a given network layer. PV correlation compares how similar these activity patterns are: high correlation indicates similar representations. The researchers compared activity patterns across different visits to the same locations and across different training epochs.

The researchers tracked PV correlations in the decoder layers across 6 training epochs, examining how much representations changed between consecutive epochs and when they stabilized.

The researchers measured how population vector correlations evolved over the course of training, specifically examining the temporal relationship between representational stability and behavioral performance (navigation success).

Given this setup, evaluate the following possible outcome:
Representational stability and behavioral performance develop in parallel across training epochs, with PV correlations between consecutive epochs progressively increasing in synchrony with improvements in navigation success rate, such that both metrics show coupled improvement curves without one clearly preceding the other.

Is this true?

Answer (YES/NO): NO